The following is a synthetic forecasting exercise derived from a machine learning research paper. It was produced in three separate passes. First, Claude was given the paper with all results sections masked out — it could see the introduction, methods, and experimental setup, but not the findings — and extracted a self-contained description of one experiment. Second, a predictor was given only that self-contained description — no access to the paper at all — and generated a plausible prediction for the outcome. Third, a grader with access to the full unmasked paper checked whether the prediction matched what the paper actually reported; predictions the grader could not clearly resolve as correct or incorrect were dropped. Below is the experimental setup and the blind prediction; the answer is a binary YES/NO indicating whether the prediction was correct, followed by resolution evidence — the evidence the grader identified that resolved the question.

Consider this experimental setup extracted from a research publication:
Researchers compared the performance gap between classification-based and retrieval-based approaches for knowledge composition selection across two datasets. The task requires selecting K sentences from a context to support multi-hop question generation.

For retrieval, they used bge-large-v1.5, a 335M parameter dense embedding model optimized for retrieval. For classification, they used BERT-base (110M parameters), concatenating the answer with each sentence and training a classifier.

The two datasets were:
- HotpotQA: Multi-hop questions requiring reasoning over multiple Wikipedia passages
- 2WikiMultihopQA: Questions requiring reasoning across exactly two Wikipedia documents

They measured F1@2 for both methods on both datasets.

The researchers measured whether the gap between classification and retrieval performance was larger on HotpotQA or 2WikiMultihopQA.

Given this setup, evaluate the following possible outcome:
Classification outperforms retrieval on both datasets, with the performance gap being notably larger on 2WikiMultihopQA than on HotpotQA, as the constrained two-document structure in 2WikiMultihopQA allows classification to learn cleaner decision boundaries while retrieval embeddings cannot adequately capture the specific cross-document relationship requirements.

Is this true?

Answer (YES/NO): YES